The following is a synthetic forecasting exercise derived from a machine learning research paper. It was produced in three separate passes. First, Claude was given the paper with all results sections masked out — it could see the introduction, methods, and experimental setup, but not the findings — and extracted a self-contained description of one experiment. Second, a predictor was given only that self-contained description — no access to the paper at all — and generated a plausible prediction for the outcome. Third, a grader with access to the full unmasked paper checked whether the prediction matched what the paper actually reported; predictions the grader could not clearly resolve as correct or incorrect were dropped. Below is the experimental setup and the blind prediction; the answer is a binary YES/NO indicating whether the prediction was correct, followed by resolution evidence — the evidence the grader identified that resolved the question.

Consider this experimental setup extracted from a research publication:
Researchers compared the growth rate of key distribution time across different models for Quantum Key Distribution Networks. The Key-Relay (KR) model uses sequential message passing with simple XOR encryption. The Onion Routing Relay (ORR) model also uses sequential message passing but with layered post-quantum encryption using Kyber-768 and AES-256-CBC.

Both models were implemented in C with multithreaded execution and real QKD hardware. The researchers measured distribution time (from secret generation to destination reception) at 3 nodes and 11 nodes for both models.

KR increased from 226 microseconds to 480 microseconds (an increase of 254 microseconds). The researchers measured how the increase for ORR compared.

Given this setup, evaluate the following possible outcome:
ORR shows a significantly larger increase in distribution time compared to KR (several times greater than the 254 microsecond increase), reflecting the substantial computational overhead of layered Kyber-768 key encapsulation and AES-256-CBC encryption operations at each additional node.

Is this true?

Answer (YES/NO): NO